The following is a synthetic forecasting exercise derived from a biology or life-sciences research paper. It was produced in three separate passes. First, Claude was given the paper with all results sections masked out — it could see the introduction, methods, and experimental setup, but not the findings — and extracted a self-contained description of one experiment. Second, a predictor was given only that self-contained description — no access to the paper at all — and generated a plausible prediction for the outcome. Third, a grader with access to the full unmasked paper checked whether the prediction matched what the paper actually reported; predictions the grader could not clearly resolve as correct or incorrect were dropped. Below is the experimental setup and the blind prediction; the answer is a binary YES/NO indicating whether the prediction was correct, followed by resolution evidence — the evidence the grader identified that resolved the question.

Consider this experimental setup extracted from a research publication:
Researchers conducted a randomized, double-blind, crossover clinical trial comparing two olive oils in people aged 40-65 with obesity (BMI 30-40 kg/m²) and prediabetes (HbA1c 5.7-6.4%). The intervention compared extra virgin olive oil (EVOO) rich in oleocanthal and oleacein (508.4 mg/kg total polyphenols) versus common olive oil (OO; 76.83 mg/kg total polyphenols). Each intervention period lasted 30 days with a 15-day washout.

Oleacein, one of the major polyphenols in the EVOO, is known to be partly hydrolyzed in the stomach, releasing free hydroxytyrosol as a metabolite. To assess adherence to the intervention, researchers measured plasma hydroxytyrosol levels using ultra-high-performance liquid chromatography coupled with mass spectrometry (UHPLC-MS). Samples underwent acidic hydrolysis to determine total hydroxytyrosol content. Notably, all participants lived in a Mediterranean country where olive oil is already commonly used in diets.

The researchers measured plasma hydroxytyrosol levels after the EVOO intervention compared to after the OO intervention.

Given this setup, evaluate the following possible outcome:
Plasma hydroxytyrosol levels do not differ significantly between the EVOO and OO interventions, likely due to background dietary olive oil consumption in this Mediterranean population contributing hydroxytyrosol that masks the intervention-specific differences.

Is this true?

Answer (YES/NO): YES